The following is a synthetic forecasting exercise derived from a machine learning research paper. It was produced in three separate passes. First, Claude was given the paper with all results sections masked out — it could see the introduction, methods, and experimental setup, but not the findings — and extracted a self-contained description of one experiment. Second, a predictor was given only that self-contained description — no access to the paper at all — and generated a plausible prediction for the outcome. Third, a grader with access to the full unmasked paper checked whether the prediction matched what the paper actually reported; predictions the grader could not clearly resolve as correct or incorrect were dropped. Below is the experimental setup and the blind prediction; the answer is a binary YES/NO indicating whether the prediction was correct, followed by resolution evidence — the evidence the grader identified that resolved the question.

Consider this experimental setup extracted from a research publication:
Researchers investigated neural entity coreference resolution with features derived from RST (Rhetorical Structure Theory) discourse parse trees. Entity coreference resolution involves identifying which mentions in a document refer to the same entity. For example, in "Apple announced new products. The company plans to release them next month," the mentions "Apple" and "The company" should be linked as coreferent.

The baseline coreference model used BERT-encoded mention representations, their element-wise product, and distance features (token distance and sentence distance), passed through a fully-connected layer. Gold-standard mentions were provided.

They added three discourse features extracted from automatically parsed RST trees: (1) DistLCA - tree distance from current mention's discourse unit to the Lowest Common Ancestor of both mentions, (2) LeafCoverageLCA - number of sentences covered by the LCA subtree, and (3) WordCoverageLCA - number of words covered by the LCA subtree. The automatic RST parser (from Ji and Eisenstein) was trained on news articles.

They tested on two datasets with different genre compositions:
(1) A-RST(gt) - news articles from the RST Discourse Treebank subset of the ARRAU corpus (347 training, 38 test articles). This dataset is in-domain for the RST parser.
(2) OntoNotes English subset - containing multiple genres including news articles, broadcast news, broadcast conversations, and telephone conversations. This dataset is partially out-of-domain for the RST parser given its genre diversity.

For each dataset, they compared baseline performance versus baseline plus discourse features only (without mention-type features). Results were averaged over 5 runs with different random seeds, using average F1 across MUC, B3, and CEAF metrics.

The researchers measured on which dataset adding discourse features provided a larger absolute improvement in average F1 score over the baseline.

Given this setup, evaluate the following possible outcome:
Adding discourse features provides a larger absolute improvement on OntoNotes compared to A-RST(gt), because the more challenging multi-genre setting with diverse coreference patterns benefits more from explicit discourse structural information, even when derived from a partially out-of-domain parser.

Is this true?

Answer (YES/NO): NO